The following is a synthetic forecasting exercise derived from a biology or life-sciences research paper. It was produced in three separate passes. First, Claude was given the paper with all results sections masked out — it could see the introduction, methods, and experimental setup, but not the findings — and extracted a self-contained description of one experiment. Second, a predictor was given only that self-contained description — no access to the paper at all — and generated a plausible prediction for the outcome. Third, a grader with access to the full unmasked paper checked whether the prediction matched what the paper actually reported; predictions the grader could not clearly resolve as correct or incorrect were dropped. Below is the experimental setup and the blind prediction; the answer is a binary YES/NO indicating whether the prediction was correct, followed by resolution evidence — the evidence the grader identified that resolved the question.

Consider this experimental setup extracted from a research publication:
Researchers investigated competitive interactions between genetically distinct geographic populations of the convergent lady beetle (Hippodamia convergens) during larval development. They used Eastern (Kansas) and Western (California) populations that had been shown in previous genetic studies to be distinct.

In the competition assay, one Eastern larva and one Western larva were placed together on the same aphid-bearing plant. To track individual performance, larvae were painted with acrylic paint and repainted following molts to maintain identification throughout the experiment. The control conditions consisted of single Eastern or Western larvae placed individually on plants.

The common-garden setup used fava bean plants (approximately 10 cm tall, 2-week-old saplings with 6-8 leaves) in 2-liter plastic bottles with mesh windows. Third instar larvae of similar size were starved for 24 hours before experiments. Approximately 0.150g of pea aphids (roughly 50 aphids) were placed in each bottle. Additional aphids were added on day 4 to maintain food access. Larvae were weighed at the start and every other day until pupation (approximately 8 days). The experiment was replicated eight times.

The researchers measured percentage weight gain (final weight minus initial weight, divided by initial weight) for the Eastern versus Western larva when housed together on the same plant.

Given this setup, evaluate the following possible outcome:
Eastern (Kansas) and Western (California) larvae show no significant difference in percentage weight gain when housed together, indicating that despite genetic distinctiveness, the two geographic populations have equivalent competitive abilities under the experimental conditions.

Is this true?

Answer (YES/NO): YES